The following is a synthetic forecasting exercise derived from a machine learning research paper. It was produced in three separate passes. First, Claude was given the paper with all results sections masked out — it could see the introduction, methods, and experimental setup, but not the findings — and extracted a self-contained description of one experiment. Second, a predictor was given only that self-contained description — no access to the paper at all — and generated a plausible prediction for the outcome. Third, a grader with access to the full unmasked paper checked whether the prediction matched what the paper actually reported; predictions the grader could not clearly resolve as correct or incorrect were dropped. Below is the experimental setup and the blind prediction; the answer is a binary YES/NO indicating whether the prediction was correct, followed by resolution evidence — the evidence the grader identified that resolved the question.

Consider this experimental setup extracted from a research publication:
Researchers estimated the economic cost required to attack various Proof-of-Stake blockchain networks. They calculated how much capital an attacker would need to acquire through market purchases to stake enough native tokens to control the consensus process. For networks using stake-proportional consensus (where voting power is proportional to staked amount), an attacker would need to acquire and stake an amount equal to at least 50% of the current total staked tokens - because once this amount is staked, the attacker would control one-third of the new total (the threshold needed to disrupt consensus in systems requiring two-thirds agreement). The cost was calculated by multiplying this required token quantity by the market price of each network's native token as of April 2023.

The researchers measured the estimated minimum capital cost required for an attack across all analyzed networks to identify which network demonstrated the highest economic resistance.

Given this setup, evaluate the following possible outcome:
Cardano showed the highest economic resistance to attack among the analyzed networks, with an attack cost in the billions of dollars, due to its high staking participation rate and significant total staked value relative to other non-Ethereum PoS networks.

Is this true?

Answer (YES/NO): NO